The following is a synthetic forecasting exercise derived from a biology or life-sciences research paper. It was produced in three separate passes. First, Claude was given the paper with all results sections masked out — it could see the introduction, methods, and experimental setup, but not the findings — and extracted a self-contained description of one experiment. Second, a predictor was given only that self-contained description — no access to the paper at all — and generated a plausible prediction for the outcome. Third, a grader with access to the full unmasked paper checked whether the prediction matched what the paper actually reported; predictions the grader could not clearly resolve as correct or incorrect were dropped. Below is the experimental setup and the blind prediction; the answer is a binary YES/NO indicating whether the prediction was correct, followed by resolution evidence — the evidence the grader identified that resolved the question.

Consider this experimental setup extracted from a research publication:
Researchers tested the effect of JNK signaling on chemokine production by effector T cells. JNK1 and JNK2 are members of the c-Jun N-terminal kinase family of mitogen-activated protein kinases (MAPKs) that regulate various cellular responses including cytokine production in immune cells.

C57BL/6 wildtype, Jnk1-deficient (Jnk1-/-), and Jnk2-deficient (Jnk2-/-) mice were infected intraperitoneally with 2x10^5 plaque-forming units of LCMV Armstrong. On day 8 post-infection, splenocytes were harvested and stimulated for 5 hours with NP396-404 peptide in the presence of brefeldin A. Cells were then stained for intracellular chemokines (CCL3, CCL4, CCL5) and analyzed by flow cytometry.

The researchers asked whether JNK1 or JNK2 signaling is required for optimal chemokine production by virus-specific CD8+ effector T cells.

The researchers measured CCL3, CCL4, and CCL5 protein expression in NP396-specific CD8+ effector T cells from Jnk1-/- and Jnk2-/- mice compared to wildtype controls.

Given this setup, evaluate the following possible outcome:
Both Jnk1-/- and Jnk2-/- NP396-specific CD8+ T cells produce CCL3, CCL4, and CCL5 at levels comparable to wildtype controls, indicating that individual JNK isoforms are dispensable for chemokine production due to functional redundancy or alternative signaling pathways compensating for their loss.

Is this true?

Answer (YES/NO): YES